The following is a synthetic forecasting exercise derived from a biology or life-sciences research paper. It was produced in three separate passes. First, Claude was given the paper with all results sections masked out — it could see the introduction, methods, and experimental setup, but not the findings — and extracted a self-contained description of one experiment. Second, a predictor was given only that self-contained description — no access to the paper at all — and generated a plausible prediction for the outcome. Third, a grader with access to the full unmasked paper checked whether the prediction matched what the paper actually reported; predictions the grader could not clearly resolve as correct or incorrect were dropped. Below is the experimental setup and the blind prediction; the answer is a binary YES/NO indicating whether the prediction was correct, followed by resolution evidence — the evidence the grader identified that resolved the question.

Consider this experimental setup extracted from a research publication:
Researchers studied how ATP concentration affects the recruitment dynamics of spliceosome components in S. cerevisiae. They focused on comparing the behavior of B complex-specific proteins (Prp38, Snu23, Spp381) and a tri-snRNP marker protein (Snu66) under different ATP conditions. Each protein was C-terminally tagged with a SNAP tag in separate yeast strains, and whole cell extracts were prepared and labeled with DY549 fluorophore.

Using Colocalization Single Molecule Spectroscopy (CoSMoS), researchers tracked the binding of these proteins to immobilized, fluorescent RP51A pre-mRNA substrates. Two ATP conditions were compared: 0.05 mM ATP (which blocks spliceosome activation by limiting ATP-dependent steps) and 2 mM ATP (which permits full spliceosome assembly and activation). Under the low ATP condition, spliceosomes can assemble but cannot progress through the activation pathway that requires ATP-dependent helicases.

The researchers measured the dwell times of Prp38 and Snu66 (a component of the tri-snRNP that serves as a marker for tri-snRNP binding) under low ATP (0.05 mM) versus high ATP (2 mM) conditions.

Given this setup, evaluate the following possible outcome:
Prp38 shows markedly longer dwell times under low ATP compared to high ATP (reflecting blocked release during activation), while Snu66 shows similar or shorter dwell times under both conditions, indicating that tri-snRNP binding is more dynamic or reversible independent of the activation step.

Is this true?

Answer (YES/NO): NO